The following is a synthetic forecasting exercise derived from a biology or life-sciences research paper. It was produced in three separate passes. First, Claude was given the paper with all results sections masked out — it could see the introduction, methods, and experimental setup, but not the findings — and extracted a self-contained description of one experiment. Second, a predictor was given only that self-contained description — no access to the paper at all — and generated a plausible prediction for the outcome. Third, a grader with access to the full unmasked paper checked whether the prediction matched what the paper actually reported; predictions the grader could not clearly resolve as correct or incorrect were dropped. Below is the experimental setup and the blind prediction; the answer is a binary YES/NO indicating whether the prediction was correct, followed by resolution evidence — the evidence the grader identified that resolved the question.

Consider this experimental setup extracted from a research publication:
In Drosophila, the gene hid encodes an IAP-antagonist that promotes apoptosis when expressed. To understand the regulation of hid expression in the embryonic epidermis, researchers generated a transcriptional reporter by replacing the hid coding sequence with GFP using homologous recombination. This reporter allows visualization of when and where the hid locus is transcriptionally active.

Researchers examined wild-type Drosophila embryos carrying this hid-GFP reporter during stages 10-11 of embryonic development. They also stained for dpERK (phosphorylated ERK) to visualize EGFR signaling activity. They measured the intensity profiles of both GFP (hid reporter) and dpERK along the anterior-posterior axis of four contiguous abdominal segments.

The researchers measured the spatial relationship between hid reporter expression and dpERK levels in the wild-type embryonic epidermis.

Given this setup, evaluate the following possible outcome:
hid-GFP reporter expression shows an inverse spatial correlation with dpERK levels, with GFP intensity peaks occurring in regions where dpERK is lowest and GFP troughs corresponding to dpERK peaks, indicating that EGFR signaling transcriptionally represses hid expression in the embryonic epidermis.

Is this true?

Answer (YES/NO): NO